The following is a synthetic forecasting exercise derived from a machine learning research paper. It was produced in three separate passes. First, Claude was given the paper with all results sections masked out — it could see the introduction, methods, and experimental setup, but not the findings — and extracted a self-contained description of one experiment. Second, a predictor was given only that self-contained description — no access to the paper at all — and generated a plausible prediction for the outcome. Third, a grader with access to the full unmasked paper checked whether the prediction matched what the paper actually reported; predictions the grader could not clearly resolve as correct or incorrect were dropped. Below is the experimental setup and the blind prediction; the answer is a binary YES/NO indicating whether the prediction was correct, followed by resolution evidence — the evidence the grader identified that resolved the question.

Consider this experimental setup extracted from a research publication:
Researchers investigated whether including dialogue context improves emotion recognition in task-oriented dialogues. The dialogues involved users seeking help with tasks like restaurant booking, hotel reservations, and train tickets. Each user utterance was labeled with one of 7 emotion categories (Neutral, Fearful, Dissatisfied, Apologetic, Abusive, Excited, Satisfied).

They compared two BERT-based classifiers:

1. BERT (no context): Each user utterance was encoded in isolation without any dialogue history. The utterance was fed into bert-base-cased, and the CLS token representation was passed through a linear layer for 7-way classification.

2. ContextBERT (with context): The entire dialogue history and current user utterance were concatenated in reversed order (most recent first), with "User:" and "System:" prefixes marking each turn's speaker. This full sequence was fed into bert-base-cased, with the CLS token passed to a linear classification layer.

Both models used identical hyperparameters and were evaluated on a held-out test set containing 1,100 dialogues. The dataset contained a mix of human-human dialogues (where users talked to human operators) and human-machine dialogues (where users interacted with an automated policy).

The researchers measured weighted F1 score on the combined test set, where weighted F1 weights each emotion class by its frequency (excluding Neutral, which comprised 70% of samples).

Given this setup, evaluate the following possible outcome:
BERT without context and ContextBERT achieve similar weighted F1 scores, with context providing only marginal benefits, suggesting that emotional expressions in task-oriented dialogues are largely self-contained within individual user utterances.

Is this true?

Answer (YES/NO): NO